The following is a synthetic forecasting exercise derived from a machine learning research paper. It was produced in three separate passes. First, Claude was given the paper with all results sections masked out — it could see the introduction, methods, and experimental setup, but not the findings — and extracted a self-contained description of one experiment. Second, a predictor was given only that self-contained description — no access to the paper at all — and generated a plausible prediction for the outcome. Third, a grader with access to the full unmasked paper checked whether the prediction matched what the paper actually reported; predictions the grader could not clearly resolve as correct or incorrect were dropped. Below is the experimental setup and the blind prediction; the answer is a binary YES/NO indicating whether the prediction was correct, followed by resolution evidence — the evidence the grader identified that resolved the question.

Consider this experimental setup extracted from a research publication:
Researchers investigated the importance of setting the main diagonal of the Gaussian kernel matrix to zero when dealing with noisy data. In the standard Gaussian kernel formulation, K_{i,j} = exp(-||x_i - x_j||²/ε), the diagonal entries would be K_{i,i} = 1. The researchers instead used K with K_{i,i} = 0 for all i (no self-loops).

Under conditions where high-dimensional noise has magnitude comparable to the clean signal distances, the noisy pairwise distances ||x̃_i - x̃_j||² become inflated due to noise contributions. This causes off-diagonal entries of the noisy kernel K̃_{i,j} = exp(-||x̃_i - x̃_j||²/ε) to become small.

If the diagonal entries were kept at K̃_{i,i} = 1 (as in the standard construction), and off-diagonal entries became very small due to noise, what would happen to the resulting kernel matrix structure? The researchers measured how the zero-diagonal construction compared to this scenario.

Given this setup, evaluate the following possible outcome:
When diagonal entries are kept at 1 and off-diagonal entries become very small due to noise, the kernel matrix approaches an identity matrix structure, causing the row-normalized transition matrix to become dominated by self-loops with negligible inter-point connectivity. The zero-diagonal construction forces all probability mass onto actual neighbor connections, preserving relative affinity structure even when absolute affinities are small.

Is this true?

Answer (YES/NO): YES